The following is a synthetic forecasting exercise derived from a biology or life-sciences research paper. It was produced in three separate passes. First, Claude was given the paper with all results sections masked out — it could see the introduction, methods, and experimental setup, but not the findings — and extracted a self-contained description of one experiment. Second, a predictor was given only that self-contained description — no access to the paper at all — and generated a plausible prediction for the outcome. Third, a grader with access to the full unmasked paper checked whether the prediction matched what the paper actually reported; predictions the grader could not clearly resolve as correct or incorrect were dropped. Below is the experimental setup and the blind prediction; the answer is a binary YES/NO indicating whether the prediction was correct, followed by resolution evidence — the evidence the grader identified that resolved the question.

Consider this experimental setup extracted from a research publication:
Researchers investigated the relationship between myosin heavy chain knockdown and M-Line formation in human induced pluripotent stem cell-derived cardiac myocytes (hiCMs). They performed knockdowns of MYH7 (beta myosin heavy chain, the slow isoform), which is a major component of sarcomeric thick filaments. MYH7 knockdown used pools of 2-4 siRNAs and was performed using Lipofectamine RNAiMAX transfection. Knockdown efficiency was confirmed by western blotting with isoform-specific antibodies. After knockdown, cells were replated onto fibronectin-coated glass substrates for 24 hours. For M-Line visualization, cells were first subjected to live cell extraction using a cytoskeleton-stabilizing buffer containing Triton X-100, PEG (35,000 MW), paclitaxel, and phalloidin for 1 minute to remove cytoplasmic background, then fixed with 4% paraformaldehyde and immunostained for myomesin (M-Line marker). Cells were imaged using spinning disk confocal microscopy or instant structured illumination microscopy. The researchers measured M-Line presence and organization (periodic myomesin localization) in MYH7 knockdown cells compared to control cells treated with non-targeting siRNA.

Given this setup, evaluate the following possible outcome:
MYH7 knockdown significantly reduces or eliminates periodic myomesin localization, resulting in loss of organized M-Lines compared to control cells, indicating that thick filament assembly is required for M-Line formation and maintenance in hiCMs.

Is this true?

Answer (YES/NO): NO